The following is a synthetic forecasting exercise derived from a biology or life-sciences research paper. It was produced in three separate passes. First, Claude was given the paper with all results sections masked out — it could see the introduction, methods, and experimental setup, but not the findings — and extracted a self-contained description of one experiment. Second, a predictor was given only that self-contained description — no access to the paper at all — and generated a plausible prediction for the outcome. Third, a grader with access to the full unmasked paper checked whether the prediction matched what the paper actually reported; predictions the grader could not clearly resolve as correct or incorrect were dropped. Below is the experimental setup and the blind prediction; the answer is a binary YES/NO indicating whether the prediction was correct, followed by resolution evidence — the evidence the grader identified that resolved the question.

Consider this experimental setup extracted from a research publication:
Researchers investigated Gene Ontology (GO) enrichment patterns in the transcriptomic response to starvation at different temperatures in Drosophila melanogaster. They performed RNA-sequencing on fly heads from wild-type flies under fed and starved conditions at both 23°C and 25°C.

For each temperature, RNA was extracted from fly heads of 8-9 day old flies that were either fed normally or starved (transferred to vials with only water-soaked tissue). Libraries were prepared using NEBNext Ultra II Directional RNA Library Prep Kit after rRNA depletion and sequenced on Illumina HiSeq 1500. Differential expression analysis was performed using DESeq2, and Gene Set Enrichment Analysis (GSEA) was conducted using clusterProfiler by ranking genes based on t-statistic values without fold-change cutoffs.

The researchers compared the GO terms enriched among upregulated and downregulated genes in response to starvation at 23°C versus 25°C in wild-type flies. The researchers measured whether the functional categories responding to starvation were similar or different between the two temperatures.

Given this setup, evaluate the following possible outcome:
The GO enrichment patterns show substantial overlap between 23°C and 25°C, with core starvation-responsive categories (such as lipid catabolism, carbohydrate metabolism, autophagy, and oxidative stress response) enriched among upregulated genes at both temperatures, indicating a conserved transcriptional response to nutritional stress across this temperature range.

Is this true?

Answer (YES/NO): NO